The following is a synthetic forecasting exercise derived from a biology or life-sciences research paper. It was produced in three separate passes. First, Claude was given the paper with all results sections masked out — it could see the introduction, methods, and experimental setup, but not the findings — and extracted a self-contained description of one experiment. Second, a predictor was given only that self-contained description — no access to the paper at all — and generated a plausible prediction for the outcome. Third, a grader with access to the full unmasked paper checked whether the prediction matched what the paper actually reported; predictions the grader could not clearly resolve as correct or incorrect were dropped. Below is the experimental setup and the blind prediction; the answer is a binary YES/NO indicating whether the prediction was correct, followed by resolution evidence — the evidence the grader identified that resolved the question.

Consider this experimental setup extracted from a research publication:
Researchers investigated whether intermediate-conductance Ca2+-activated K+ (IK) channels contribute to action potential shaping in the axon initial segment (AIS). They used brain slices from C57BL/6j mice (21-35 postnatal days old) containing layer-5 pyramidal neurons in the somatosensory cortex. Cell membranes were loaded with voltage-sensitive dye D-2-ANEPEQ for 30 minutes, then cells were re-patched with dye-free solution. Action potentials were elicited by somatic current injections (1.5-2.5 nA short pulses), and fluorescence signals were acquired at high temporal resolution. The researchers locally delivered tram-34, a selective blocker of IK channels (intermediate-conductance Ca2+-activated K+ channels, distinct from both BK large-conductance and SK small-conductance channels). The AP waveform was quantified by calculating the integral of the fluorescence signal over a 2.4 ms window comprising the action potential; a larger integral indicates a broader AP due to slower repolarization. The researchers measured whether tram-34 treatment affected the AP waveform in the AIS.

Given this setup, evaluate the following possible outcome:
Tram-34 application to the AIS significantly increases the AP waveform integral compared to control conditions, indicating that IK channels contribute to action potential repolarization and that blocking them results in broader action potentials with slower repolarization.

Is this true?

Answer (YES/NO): NO